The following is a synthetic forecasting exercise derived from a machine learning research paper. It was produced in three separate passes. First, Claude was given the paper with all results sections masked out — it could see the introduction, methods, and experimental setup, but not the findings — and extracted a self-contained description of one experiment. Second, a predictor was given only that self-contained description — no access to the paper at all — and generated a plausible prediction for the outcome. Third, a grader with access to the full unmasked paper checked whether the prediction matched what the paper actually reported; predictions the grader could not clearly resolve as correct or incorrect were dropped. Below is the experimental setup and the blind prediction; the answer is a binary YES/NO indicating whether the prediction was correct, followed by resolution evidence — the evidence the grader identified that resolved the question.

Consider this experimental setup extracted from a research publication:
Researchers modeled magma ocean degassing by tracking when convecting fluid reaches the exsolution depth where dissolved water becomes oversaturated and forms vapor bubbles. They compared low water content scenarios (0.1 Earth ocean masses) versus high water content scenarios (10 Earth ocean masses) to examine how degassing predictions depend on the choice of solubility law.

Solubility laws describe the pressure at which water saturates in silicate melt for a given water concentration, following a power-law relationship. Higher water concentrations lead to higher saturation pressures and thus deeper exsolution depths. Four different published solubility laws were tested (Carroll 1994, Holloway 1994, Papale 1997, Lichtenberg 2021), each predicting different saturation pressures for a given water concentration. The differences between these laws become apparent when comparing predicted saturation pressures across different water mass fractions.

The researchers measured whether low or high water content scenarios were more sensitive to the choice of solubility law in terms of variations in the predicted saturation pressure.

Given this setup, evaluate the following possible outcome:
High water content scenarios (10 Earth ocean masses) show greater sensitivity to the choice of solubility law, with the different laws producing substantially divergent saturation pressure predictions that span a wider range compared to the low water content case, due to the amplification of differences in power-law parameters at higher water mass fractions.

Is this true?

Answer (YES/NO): NO